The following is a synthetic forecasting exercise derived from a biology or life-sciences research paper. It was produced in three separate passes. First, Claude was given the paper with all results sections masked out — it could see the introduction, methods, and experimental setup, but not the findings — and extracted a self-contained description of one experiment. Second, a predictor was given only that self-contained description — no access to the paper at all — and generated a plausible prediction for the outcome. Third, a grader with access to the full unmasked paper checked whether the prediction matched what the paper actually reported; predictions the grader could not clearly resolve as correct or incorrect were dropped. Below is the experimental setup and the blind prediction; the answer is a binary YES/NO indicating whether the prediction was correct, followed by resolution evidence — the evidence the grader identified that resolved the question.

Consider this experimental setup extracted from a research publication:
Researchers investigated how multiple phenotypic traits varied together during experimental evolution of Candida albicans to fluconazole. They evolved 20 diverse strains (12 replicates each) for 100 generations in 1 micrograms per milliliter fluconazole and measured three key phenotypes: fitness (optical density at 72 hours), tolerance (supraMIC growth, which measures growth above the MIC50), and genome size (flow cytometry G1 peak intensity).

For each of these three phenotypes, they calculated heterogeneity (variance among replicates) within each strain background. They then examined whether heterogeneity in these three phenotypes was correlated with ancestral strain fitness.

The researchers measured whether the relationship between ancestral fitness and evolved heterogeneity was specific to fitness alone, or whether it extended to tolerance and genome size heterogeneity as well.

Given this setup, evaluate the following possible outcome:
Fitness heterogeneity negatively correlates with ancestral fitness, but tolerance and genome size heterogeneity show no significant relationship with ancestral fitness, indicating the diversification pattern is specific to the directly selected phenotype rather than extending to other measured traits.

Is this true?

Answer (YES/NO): NO